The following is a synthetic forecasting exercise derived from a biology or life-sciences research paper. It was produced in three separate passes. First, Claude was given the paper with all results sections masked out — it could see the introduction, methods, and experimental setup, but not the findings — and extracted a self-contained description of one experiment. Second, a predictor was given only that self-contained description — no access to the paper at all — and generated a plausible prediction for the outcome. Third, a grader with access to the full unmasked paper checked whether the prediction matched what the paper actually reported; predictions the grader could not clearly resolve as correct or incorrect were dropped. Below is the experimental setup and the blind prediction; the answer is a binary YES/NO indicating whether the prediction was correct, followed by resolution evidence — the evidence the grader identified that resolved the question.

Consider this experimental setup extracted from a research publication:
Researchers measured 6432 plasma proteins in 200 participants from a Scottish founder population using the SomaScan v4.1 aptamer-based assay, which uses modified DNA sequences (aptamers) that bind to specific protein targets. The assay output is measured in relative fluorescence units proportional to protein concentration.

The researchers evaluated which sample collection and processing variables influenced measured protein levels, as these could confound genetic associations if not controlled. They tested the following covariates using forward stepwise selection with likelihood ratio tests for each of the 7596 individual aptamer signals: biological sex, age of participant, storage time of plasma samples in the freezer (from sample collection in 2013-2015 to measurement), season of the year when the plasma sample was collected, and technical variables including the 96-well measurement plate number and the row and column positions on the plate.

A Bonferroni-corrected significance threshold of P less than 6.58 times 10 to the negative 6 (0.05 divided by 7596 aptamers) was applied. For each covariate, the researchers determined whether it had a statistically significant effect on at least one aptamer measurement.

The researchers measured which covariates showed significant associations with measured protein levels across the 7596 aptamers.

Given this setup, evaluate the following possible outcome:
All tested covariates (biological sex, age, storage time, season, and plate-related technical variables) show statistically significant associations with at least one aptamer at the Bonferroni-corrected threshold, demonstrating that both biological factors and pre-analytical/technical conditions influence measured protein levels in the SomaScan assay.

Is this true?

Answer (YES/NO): NO